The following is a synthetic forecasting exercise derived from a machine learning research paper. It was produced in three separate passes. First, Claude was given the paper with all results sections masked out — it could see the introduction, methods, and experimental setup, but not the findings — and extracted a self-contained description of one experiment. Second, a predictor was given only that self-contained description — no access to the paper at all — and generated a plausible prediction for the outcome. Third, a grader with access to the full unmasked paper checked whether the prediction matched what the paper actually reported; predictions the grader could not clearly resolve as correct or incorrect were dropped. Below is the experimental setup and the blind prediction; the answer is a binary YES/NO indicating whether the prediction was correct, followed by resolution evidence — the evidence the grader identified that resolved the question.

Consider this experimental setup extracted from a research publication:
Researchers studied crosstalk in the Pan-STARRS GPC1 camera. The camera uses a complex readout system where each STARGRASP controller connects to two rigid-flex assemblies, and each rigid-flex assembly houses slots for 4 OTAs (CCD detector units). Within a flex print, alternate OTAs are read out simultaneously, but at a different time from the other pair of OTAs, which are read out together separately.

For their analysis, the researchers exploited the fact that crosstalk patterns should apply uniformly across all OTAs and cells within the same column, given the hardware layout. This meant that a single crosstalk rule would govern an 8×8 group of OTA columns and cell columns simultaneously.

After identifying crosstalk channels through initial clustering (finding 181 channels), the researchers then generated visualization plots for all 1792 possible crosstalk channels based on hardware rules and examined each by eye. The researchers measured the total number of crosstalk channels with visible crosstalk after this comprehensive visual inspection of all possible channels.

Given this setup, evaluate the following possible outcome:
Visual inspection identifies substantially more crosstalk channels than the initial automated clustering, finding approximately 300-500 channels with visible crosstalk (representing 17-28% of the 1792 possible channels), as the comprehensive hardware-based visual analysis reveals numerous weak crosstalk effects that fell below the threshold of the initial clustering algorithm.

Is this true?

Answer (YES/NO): NO